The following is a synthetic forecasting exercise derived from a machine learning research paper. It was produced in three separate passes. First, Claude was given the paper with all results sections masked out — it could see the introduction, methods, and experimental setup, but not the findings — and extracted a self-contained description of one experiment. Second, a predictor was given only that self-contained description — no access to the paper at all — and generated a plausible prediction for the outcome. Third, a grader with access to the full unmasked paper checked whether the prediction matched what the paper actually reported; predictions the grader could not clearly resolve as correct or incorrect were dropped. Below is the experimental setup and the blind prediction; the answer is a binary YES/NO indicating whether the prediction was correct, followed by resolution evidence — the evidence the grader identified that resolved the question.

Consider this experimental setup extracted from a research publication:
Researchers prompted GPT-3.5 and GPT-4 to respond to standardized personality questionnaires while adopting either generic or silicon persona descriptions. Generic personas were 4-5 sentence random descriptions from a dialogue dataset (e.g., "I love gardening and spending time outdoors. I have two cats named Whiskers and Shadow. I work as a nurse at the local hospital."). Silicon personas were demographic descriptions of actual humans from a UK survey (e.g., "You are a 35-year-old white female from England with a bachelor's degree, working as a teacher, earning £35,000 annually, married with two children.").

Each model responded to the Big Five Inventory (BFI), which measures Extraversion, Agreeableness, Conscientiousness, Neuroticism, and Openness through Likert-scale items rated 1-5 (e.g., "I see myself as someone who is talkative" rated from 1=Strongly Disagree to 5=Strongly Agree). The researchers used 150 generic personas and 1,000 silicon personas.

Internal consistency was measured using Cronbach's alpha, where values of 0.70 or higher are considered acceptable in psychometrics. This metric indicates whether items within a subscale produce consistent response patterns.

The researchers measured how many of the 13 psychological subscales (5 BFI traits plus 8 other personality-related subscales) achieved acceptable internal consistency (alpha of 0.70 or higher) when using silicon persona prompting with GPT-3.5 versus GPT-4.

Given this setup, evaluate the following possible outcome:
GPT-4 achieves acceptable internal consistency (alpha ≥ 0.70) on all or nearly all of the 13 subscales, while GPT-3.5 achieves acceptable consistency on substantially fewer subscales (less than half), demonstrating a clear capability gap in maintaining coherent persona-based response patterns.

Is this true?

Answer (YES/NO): NO